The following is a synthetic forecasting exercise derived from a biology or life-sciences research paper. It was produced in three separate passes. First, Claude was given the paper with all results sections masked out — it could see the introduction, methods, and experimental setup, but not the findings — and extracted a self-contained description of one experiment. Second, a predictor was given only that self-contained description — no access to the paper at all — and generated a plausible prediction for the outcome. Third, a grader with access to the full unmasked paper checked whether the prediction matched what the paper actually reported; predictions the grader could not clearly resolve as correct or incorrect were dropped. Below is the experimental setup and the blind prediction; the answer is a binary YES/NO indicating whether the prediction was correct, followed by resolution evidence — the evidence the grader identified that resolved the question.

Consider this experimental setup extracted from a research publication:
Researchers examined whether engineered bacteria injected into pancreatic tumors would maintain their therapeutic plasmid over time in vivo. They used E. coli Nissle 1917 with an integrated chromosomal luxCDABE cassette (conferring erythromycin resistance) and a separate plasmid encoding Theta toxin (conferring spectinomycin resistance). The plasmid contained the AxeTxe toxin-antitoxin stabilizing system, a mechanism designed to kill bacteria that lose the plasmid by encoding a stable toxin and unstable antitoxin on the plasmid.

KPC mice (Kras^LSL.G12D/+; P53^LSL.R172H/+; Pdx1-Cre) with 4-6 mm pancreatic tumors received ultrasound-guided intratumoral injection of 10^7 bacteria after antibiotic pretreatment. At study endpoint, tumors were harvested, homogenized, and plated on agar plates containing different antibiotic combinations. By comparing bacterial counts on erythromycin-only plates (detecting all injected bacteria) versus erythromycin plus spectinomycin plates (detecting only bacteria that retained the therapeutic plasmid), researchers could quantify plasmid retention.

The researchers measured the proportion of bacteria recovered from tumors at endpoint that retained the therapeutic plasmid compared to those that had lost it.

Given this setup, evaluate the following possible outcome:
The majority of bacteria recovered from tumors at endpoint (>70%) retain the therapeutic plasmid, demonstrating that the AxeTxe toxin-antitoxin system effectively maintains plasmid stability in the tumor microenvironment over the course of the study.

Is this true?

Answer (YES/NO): NO